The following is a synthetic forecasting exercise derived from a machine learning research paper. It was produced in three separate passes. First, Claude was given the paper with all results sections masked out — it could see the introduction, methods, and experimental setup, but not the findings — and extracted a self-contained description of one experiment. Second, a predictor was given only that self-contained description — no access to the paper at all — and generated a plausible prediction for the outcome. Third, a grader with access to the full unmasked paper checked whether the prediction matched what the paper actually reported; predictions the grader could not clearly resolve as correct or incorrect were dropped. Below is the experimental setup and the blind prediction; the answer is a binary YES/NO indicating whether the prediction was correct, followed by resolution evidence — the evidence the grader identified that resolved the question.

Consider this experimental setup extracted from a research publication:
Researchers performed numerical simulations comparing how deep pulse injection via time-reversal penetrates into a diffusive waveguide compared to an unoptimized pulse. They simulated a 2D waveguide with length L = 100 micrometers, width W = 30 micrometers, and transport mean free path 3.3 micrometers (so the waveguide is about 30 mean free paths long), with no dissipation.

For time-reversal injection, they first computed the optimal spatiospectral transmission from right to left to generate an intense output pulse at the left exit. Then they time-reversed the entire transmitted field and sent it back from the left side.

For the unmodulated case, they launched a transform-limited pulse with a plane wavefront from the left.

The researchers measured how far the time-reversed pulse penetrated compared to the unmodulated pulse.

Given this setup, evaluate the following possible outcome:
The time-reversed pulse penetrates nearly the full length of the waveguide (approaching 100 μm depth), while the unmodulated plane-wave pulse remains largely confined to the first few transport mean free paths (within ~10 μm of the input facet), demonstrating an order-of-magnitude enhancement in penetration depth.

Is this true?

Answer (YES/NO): NO